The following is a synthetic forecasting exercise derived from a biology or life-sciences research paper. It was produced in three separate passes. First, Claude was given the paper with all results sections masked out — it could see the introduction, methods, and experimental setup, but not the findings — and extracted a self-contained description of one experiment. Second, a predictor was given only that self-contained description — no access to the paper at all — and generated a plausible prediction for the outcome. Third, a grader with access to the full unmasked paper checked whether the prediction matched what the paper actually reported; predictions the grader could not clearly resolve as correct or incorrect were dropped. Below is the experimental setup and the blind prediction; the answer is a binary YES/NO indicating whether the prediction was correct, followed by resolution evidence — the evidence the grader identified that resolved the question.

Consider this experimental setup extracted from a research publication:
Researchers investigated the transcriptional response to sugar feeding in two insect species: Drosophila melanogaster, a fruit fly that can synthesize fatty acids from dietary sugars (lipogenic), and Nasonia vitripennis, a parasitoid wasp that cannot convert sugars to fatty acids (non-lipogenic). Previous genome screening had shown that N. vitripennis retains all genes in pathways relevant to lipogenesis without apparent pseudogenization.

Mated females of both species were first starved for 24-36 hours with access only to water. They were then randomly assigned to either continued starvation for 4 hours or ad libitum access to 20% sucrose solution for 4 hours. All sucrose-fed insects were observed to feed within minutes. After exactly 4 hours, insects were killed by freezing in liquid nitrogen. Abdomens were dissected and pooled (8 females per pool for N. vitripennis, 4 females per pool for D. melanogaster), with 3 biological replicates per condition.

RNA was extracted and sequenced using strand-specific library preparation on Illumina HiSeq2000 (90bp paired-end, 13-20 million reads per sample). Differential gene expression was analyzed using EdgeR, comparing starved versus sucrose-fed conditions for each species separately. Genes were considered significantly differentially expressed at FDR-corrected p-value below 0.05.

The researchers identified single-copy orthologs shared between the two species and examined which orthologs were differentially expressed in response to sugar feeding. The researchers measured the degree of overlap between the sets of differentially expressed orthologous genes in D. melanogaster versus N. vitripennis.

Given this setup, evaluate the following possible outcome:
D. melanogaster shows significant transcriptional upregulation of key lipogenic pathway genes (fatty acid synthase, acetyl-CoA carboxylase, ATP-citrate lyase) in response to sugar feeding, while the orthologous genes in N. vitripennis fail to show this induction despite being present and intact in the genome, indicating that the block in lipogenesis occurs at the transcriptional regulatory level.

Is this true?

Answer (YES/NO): NO